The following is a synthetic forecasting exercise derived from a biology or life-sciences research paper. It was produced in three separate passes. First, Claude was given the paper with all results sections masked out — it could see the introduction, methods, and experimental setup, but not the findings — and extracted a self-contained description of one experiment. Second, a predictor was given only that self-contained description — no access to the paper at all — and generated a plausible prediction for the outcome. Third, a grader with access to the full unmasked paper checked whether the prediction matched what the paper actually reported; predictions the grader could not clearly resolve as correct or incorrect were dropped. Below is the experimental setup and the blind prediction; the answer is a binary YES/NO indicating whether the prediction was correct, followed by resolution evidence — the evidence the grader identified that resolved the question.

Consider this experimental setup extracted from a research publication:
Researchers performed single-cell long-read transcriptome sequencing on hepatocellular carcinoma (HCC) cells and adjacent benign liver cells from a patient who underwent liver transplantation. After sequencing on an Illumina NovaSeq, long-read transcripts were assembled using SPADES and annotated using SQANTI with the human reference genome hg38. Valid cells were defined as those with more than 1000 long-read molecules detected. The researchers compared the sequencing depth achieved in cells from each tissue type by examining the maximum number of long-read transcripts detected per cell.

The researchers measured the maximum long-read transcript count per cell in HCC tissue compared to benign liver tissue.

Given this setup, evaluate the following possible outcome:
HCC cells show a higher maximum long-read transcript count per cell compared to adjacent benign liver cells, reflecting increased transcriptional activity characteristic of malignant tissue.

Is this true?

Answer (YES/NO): YES